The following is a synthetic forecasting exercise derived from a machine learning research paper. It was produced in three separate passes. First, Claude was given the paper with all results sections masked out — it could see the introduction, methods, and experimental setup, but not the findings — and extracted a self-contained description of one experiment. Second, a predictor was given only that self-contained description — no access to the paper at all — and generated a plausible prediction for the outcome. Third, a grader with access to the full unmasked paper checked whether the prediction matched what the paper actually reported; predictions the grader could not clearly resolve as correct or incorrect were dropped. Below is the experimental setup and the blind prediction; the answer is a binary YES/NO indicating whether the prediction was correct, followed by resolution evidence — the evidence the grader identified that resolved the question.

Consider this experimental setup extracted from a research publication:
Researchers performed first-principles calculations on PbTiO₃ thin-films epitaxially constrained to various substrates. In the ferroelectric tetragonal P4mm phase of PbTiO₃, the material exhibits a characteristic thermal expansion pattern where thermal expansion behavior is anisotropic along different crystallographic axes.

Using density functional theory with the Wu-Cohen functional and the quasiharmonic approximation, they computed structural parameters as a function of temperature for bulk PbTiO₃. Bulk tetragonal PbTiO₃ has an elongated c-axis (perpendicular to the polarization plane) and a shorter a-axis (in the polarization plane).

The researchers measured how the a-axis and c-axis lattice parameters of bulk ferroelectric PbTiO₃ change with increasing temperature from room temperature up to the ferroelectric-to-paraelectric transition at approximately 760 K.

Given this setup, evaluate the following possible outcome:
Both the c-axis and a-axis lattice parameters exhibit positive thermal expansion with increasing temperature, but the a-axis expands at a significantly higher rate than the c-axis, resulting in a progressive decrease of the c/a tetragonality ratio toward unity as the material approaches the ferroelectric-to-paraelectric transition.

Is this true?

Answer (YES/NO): NO